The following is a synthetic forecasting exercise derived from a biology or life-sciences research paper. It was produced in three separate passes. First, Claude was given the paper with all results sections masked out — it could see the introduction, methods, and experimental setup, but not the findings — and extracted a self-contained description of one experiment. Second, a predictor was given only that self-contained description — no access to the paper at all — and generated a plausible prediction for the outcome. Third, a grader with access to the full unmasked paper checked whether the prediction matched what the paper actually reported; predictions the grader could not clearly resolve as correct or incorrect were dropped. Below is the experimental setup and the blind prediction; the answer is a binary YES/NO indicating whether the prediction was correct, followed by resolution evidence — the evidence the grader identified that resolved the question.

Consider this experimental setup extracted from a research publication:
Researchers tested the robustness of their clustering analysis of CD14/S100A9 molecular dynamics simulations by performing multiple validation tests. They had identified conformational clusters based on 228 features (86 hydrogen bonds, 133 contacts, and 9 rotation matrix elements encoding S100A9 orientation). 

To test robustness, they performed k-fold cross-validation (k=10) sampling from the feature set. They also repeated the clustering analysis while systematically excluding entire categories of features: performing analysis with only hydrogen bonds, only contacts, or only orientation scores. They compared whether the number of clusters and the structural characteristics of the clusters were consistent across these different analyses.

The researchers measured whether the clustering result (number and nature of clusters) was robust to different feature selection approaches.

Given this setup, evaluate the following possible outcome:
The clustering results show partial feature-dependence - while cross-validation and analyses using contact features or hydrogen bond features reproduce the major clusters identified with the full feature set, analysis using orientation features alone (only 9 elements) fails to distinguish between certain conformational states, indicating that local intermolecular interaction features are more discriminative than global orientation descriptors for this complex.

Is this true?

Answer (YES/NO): NO